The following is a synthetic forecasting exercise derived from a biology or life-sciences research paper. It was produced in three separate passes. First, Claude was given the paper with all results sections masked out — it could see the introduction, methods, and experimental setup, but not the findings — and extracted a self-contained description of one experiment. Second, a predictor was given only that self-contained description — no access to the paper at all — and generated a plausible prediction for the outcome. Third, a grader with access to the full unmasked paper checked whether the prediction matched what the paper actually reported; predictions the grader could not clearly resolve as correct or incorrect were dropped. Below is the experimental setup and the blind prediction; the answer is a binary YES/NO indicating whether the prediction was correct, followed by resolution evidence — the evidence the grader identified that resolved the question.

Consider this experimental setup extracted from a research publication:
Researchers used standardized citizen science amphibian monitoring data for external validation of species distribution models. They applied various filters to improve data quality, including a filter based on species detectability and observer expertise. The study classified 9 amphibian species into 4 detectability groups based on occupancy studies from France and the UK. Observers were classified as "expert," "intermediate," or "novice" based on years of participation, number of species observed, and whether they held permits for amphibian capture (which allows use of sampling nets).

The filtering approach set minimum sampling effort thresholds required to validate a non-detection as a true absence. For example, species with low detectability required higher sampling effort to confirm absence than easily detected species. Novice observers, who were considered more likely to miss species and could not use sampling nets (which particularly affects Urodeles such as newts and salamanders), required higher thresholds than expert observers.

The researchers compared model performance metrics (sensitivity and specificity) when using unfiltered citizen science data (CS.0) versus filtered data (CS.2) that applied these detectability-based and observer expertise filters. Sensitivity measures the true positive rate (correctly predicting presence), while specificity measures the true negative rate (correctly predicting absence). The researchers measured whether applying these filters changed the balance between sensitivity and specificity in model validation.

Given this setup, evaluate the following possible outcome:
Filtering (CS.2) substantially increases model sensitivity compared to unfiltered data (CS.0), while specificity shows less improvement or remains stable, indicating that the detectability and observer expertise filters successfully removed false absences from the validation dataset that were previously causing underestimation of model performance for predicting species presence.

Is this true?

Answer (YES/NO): NO